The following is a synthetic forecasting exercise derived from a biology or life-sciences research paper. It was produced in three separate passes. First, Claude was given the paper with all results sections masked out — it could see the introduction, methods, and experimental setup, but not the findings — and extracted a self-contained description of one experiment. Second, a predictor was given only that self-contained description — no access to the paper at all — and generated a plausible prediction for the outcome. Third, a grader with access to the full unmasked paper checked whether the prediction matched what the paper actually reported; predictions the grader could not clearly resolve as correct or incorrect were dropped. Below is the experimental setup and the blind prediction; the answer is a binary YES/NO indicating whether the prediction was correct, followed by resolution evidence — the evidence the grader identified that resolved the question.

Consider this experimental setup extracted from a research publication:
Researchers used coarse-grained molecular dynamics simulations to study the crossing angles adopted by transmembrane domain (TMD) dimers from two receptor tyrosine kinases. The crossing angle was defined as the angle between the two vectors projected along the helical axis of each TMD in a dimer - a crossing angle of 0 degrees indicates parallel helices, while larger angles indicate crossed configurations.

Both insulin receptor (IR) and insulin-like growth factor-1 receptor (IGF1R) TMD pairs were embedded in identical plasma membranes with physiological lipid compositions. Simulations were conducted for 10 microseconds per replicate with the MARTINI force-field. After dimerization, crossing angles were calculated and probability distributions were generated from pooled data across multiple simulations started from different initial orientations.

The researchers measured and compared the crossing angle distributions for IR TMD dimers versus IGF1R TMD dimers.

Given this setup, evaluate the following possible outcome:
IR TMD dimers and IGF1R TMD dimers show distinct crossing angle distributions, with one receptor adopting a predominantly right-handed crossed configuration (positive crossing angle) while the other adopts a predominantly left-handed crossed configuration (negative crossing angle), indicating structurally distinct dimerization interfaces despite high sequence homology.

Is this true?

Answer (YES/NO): NO